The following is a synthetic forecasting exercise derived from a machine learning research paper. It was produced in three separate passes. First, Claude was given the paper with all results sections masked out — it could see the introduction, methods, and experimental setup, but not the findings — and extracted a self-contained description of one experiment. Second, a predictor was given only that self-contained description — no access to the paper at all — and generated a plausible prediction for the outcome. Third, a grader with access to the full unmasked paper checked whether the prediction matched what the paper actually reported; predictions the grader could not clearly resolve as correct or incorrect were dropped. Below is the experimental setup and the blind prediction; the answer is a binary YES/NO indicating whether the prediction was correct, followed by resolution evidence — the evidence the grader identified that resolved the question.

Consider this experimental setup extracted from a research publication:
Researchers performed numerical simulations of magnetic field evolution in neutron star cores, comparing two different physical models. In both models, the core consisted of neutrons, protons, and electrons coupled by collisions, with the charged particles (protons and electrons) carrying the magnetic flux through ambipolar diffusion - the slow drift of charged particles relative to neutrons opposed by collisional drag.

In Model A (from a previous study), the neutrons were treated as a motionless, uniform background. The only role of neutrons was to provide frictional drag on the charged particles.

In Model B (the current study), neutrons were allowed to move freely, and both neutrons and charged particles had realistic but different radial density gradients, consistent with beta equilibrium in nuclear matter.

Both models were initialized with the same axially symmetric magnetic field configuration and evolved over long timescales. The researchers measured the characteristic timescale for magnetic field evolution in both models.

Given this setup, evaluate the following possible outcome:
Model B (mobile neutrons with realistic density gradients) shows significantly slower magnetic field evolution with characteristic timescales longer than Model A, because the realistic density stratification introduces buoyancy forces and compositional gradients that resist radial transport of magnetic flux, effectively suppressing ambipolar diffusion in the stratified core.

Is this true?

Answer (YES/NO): NO